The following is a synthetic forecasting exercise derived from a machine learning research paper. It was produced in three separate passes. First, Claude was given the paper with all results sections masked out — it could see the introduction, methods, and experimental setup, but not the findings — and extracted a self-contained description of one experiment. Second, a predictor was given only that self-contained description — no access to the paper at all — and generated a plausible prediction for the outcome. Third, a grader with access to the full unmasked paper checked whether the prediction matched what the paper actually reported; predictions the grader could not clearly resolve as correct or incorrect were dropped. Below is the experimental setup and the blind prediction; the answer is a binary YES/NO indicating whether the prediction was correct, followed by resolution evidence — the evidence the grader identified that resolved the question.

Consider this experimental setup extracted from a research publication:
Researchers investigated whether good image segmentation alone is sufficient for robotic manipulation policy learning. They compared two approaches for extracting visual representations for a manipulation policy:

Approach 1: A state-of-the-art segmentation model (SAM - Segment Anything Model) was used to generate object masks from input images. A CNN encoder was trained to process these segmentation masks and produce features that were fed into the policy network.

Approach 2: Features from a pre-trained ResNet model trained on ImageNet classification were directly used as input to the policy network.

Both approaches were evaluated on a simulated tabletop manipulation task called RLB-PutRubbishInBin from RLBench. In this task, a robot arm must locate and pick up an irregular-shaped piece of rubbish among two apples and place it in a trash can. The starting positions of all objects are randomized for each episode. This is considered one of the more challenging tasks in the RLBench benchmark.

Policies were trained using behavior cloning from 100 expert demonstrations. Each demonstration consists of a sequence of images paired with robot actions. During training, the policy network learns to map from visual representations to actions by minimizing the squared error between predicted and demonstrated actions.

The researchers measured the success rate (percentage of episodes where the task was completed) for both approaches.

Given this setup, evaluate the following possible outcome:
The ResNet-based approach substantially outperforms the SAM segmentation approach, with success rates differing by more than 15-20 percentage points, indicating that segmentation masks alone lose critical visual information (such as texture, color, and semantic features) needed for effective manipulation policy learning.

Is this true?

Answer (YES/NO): NO